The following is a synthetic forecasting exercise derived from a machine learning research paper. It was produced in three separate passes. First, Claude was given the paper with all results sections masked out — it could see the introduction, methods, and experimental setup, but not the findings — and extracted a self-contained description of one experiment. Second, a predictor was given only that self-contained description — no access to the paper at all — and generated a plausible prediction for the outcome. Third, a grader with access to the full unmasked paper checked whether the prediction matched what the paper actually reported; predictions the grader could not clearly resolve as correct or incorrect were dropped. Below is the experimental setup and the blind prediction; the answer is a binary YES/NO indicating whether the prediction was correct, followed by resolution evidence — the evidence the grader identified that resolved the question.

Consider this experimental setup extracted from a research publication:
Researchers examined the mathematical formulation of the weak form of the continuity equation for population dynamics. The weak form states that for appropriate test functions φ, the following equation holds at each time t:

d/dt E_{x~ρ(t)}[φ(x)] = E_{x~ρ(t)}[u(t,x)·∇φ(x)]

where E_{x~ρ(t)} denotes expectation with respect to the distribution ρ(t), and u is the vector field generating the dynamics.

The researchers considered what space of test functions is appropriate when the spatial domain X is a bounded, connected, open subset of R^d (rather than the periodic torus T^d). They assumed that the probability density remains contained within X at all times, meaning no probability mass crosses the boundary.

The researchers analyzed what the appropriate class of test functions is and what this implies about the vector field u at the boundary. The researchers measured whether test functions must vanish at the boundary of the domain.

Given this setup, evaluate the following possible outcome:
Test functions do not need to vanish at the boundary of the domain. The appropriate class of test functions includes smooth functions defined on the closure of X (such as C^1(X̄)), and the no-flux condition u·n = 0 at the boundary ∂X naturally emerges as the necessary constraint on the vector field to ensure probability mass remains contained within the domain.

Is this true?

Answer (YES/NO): NO